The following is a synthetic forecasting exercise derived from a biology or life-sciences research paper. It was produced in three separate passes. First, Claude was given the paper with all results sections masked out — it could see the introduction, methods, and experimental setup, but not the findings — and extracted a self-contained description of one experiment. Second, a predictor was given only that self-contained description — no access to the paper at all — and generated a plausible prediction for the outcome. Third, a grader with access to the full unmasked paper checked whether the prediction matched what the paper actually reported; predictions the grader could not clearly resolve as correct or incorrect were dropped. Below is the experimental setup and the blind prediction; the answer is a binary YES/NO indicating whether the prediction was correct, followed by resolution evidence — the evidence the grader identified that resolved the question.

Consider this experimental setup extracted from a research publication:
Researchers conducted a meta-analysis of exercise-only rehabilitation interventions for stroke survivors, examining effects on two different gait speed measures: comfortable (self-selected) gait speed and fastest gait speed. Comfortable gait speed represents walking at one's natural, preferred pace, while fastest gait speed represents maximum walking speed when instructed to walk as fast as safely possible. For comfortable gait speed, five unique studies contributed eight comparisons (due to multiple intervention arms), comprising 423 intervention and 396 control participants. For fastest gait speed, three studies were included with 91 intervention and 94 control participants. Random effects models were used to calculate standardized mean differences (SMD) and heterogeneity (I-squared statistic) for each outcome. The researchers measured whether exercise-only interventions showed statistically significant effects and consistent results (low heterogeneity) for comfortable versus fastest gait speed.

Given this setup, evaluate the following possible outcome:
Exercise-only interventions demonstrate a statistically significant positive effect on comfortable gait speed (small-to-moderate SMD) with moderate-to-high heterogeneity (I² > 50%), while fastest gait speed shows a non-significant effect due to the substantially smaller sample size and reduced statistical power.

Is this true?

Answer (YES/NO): NO